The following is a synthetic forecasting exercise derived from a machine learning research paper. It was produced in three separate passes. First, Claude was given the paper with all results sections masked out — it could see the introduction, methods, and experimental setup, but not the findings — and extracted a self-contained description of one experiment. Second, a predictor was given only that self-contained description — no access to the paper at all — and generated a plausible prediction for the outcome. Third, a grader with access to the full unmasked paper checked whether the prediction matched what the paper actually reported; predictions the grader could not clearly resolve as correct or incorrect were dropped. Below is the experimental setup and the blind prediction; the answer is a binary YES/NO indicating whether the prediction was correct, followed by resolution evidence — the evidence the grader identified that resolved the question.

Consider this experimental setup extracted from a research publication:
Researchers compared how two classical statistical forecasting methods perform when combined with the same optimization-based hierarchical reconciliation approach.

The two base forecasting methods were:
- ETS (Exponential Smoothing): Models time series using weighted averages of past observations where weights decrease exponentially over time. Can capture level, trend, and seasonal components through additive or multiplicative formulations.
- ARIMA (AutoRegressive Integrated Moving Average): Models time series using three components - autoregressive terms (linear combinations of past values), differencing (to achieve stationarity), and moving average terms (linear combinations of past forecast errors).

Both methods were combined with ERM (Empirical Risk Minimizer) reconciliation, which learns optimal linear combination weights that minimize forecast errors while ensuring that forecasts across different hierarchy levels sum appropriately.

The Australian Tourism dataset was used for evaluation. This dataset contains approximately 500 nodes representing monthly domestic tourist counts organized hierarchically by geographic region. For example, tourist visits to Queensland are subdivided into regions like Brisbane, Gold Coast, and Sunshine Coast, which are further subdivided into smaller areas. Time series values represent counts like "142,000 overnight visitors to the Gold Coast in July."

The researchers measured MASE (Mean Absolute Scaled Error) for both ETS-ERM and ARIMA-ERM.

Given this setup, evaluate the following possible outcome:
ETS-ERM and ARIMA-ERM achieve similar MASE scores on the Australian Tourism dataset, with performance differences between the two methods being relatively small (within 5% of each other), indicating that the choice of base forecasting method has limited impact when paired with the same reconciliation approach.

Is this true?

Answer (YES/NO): YES